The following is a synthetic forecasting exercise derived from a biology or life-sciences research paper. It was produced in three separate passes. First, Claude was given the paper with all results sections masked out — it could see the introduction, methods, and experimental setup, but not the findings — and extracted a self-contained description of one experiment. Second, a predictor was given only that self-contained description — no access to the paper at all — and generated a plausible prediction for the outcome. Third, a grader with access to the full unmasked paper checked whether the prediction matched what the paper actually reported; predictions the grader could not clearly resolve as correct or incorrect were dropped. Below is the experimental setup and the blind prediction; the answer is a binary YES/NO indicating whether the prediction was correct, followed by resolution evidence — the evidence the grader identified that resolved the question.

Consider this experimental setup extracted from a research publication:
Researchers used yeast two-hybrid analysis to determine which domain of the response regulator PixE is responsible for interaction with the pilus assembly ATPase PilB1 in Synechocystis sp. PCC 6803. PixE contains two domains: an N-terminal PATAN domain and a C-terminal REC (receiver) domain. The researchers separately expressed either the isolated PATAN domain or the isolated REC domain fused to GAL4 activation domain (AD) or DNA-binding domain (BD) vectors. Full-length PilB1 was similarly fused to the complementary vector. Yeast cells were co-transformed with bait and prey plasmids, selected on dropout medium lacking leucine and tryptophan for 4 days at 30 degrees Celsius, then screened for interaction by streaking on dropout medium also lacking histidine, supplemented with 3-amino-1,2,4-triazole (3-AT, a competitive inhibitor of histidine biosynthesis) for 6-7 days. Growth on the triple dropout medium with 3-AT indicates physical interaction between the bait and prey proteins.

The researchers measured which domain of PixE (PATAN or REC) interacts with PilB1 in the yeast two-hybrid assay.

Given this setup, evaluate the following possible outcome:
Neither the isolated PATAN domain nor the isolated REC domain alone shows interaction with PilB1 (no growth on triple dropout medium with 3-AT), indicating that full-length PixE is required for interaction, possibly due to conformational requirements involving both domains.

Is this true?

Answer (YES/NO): NO